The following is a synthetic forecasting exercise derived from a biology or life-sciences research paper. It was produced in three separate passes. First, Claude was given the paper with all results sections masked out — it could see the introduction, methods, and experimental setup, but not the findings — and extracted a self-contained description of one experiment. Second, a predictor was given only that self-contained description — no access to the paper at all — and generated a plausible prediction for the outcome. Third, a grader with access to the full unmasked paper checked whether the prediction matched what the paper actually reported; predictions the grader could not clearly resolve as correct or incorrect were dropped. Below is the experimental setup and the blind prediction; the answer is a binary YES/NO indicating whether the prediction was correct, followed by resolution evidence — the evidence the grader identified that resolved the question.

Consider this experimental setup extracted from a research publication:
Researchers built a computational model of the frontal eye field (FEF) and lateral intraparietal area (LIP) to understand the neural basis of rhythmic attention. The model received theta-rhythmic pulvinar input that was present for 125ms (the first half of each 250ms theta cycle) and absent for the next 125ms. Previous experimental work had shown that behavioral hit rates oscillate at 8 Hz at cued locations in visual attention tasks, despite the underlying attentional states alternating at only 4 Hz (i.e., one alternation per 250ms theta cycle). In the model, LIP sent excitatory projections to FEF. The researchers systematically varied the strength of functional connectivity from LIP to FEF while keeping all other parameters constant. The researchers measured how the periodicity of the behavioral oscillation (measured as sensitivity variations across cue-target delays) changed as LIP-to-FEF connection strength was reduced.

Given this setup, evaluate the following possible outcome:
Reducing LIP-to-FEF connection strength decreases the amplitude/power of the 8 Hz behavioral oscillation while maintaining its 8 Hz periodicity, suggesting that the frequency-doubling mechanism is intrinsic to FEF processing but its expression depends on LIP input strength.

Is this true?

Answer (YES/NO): NO